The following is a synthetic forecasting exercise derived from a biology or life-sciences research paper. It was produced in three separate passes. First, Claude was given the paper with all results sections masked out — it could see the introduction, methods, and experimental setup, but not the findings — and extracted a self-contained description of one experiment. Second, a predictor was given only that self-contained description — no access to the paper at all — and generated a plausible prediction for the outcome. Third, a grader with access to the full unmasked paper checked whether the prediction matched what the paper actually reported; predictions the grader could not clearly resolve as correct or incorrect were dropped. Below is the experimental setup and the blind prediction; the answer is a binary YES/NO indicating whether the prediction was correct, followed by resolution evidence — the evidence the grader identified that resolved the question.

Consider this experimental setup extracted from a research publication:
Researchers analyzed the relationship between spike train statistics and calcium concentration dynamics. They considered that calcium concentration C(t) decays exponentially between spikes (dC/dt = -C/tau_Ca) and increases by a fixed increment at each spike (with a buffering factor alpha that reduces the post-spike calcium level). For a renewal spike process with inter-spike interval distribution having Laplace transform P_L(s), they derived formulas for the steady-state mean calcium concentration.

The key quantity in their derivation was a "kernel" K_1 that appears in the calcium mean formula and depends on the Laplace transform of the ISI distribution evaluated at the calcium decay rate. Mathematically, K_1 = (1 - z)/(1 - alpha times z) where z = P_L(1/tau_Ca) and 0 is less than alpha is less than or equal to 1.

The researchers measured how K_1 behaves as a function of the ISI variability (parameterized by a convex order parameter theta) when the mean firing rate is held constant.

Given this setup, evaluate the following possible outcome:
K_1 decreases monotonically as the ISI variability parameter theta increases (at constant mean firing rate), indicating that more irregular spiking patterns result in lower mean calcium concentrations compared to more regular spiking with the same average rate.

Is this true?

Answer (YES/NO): YES